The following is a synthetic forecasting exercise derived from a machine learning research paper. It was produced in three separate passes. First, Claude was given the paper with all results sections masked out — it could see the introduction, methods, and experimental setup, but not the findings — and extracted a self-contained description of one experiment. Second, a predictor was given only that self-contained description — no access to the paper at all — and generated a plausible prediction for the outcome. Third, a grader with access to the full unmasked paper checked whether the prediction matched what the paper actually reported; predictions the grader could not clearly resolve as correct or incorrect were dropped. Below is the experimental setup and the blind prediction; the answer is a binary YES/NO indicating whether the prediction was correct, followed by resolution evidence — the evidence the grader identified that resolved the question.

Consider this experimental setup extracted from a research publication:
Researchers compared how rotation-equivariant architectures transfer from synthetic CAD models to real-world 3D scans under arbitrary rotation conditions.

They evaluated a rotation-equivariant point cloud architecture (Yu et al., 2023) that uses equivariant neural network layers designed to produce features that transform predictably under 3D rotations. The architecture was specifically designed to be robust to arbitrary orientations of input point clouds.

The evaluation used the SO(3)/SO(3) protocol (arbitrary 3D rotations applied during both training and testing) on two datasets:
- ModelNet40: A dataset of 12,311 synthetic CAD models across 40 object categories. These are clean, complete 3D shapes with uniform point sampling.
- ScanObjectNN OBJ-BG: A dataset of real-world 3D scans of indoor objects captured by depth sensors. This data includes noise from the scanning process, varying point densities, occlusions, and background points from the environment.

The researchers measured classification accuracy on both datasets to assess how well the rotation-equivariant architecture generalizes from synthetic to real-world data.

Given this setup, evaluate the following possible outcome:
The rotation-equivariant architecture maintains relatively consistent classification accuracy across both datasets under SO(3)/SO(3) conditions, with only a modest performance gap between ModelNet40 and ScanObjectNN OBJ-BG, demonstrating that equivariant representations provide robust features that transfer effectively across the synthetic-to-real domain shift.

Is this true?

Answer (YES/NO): YES